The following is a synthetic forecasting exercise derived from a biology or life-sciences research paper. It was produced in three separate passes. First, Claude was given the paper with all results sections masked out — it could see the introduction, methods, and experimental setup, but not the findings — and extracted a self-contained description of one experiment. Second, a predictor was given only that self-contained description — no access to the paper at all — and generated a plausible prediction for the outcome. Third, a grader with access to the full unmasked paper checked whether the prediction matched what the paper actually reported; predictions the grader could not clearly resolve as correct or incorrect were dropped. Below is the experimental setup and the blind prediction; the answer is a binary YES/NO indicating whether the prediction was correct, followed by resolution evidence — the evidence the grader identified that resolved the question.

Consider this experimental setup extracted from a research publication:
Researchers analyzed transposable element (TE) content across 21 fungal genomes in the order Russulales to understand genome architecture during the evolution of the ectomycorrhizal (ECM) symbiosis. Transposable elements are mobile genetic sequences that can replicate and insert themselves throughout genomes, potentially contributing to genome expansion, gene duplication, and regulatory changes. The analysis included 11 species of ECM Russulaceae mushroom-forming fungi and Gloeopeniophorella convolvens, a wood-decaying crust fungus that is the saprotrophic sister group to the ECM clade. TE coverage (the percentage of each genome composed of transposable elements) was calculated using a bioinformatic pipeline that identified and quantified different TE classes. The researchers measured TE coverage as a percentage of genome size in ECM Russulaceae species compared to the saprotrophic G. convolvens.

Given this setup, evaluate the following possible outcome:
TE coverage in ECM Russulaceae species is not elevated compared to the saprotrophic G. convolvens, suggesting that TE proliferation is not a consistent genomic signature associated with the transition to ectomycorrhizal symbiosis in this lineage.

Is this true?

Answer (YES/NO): NO